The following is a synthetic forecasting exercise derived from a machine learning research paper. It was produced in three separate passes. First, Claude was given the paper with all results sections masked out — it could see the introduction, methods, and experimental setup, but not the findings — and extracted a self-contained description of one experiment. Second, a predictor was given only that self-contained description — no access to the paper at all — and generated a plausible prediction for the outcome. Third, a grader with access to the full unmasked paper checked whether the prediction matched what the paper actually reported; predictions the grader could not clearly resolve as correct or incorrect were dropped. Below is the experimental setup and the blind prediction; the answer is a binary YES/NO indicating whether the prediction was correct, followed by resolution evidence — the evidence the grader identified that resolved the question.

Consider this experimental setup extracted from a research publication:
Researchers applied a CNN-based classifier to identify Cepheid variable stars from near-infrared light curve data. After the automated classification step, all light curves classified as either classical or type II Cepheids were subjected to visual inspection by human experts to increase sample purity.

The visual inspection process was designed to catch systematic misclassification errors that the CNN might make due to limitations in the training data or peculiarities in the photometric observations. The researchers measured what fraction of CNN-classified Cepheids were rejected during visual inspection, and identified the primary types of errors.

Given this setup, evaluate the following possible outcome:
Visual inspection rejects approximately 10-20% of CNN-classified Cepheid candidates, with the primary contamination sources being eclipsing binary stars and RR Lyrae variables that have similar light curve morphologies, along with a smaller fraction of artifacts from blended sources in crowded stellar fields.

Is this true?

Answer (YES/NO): NO